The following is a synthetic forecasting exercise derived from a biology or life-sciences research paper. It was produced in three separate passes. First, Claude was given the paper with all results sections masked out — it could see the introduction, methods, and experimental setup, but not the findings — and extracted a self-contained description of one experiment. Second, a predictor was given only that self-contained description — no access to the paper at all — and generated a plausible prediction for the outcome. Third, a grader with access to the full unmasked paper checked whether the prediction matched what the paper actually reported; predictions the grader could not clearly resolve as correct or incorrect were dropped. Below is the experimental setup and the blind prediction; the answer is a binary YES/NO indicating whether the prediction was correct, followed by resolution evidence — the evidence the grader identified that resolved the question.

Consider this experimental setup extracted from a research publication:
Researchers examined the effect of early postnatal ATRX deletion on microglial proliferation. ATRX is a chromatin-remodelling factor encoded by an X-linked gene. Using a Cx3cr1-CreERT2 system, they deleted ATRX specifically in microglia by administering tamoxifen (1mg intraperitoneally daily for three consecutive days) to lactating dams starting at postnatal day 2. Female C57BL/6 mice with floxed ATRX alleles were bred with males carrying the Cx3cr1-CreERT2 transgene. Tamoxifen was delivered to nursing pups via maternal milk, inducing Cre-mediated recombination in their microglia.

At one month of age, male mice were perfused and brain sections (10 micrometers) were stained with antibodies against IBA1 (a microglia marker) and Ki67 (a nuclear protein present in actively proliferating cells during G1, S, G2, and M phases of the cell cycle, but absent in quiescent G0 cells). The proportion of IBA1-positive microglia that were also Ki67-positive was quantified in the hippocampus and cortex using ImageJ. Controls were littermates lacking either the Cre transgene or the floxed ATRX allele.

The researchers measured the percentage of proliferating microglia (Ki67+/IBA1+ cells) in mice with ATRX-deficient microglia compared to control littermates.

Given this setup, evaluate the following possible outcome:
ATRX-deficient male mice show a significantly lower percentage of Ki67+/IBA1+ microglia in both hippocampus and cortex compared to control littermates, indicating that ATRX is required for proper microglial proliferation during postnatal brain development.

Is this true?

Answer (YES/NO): NO